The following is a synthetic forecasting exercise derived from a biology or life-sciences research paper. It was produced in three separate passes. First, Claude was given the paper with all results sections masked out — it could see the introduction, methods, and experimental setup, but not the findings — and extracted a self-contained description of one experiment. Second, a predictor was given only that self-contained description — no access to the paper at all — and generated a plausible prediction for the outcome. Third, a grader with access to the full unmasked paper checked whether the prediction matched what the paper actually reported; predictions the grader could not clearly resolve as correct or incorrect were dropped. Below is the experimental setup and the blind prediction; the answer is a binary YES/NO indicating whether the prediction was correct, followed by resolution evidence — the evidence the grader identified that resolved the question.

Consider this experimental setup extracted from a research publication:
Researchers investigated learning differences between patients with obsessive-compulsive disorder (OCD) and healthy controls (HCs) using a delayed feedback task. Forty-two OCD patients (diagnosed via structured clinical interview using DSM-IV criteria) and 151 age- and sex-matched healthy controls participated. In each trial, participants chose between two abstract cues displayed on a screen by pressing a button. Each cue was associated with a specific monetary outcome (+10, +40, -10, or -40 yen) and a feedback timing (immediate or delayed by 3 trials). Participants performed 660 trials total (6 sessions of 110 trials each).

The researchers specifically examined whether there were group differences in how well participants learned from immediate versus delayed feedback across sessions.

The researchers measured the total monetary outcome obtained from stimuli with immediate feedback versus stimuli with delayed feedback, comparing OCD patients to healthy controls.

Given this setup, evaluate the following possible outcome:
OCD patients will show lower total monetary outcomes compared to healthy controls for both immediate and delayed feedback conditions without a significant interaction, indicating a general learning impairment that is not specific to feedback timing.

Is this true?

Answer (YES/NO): NO